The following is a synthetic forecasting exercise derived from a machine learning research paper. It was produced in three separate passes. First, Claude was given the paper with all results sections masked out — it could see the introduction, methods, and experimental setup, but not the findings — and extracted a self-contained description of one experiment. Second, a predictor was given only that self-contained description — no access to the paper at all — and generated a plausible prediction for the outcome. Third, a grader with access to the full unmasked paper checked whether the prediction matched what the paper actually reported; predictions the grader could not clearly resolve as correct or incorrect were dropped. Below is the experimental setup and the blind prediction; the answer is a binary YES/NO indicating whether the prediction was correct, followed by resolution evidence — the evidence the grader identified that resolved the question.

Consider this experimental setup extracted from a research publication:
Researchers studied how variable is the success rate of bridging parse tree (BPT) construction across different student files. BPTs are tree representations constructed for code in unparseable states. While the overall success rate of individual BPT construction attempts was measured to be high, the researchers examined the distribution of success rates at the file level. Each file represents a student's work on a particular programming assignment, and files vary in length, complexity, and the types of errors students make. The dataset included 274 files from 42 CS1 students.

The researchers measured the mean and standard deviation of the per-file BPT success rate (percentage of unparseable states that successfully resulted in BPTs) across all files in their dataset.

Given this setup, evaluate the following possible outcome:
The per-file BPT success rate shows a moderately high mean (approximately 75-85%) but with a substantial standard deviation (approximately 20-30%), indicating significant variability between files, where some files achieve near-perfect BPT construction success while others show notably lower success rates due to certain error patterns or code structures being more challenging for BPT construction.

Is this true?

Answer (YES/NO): NO